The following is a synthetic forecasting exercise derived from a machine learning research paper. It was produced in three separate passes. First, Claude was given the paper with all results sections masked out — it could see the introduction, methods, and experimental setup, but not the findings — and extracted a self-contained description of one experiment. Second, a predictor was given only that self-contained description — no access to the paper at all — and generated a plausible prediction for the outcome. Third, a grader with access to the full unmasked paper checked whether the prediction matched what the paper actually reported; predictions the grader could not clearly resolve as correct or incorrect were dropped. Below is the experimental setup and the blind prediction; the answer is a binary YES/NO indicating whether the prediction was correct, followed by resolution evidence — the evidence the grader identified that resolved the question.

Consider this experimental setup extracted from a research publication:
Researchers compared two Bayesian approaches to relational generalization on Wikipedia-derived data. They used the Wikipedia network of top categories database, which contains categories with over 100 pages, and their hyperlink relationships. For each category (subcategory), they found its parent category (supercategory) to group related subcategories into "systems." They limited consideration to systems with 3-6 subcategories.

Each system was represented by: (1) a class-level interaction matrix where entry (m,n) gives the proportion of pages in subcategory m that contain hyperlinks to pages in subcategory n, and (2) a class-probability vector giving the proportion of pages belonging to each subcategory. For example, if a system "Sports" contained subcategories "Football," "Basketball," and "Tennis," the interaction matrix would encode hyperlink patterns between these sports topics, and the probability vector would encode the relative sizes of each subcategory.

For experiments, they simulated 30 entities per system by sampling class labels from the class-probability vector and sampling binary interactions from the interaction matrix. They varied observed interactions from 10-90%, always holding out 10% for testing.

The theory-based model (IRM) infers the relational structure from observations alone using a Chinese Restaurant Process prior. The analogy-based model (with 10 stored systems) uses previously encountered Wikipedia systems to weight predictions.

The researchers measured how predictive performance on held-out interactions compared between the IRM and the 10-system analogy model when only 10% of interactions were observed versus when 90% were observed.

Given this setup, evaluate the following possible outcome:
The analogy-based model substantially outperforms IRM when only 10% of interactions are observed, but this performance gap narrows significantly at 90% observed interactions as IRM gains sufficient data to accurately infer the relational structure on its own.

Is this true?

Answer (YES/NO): NO